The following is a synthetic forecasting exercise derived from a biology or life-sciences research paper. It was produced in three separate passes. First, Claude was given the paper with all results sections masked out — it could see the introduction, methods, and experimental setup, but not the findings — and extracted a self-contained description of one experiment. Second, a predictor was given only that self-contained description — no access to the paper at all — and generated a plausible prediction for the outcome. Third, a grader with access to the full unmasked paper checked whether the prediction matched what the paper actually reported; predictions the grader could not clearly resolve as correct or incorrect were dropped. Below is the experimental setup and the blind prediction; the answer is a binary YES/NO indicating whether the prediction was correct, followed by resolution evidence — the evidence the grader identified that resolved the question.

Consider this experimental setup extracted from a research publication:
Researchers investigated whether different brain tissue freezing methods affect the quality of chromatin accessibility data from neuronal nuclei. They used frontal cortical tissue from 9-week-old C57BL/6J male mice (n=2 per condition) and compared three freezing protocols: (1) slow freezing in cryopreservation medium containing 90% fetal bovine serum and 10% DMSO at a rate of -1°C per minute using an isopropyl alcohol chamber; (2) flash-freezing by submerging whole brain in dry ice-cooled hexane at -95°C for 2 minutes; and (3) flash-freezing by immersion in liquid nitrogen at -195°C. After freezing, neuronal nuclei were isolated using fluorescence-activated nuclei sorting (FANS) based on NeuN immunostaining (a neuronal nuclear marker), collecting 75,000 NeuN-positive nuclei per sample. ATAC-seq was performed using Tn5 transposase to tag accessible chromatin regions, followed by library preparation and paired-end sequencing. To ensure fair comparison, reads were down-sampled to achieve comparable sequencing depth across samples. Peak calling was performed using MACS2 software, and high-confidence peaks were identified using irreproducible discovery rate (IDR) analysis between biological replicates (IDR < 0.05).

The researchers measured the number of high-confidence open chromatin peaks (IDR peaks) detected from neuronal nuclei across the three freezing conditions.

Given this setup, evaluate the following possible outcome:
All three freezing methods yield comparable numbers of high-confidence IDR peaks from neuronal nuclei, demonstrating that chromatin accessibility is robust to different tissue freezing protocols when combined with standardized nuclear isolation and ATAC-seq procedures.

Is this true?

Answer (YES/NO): NO